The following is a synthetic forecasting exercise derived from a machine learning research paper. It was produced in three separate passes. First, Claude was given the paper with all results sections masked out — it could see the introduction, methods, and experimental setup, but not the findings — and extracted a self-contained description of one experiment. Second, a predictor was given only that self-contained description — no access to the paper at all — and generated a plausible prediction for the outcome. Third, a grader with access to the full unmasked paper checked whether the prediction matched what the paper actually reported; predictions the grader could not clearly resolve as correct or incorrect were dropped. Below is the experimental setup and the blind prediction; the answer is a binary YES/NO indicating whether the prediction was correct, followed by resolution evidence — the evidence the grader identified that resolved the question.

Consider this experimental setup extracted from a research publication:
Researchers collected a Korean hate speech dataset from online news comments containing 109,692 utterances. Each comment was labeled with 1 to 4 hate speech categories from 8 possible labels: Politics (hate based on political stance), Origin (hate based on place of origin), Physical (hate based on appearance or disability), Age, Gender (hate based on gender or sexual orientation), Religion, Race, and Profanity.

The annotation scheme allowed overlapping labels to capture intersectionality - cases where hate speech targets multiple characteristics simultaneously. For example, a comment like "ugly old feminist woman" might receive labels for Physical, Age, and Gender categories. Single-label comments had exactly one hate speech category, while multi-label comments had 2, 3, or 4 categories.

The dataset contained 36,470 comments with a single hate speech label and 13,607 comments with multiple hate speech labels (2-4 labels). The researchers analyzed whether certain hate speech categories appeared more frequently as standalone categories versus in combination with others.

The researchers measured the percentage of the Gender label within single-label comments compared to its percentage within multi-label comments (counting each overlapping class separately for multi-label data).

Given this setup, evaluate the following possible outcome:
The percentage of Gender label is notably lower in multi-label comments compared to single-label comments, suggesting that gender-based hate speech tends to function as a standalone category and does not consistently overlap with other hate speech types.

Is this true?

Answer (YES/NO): NO